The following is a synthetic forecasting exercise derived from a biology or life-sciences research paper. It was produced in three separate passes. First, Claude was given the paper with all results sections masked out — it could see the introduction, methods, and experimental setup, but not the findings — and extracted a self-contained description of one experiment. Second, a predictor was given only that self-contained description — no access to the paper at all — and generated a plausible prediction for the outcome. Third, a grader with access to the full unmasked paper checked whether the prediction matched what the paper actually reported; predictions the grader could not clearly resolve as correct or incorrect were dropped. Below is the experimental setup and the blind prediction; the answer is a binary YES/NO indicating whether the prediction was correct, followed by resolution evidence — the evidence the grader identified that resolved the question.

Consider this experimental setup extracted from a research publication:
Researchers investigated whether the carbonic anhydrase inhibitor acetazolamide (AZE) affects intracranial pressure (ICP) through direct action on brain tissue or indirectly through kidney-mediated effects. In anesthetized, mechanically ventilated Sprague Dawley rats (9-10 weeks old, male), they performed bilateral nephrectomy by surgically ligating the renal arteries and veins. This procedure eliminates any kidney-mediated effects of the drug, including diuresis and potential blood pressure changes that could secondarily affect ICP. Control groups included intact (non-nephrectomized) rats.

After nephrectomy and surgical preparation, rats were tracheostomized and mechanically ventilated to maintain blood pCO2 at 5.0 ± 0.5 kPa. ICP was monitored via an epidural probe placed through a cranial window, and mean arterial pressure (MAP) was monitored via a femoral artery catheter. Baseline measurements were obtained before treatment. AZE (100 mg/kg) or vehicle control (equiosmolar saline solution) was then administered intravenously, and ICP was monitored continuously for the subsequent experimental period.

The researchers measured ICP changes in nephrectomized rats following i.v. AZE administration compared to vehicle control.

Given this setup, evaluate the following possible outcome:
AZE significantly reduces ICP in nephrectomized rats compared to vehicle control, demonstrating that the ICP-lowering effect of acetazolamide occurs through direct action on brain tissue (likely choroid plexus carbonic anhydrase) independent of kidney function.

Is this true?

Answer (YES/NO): YES